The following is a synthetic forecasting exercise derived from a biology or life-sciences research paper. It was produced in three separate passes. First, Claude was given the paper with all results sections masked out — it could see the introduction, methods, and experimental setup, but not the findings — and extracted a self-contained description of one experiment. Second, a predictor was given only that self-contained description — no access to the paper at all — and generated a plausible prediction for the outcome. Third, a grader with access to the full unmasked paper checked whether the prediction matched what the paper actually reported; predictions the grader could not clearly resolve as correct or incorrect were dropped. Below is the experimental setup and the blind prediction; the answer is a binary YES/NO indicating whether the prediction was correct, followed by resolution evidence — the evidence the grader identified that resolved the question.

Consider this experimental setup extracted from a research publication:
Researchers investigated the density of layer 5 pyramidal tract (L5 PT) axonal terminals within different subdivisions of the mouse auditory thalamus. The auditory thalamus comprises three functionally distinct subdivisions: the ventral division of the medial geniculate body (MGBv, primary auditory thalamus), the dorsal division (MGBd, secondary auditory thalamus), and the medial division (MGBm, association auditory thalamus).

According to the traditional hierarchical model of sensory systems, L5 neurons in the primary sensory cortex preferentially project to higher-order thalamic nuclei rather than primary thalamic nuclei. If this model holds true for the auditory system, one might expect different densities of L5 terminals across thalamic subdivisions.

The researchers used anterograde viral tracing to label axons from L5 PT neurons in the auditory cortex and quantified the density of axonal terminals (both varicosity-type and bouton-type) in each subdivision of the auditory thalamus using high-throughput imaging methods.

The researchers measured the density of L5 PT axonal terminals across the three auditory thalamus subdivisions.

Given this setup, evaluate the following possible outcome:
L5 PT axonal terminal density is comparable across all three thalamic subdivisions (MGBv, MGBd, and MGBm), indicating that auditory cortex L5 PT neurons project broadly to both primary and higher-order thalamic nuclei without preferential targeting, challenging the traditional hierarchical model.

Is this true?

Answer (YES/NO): YES